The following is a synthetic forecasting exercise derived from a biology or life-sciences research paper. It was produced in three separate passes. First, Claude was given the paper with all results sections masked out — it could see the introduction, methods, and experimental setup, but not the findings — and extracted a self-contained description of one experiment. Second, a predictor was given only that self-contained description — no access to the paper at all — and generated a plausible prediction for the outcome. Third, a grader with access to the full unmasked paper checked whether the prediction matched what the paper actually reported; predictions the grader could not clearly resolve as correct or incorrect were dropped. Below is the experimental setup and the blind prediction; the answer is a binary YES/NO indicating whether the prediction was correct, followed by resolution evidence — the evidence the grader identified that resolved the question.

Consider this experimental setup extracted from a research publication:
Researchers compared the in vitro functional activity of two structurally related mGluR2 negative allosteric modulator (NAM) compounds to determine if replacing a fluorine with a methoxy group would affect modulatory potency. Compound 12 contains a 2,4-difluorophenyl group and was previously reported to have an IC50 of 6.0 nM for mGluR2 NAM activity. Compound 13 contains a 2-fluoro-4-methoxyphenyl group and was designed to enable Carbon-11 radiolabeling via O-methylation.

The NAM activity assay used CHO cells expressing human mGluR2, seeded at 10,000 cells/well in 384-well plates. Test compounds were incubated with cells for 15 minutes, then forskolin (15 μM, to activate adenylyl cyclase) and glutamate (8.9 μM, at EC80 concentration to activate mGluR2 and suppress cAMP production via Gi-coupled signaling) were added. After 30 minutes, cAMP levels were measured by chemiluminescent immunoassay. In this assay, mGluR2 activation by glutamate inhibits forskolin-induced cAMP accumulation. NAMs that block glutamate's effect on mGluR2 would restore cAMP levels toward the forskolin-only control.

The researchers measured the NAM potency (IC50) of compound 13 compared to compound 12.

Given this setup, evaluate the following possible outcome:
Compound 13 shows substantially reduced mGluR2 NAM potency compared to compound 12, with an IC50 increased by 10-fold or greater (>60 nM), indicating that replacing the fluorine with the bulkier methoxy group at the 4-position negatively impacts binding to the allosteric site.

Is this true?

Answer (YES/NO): YES